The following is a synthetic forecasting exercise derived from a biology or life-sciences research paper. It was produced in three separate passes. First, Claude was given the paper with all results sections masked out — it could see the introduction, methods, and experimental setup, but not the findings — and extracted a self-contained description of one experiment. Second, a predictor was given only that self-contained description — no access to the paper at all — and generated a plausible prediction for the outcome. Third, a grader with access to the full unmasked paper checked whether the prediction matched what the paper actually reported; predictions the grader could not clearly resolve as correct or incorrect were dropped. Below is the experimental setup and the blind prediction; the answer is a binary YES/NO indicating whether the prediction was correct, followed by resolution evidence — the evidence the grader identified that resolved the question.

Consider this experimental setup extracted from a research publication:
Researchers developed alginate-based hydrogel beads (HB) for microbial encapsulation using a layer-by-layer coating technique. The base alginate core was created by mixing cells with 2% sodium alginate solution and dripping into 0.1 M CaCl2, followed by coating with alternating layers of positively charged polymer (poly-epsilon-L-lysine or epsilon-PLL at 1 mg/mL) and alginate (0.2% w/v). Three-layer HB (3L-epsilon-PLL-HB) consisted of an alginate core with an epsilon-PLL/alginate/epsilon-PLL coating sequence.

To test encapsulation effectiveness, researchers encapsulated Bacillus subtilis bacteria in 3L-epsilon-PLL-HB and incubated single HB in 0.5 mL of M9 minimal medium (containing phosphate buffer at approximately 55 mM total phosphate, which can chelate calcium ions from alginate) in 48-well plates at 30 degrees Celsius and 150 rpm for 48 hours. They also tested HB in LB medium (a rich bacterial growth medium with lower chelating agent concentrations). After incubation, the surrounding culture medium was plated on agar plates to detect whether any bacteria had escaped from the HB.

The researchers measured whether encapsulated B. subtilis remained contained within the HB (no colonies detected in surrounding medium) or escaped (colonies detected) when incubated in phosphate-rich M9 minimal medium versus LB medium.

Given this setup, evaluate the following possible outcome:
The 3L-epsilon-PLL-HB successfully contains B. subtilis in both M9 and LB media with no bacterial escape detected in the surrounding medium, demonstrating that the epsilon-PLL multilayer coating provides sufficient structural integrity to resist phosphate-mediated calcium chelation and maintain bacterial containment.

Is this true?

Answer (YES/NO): YES